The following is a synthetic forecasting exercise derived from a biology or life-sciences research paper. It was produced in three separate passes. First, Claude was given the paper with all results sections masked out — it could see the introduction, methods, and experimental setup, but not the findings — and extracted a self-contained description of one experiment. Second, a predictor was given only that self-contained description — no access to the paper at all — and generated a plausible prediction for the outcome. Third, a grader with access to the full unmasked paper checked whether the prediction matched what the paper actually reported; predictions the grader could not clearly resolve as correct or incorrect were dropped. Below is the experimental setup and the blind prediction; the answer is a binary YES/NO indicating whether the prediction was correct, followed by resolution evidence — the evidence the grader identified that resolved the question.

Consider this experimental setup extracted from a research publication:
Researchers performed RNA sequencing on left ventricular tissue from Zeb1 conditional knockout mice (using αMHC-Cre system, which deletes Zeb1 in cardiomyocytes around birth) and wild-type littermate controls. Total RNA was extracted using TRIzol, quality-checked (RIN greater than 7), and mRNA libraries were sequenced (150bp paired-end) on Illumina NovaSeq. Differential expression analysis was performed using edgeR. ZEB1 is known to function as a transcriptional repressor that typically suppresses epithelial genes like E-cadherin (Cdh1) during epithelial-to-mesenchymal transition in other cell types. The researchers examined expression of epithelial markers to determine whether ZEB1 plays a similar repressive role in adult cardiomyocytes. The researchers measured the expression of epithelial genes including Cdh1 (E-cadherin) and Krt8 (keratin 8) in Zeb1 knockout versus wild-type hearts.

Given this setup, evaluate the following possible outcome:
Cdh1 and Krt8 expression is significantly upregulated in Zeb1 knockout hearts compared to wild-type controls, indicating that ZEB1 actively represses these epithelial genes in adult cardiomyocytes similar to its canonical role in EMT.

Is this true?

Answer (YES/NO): YES